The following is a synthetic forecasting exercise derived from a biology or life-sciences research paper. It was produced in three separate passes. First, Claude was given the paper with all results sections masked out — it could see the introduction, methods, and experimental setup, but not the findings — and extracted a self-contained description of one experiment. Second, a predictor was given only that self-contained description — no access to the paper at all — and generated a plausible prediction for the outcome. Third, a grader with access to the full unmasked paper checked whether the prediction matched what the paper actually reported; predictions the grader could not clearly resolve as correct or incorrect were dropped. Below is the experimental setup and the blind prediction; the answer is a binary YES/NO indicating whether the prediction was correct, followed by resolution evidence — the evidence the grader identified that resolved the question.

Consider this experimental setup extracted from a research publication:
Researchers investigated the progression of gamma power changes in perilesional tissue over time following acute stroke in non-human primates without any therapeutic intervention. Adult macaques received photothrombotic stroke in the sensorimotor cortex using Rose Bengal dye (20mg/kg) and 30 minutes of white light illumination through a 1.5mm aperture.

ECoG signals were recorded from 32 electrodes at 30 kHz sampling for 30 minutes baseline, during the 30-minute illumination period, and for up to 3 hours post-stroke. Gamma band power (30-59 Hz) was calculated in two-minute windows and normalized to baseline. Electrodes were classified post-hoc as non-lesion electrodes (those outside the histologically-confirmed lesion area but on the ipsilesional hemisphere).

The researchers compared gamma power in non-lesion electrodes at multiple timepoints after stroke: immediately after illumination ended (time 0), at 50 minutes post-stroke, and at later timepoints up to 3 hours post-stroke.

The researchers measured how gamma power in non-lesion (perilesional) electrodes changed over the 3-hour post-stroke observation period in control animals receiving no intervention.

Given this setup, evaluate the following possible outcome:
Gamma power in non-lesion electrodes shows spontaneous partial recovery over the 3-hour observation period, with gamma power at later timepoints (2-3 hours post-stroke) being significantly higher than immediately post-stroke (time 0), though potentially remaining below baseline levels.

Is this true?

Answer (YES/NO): NO